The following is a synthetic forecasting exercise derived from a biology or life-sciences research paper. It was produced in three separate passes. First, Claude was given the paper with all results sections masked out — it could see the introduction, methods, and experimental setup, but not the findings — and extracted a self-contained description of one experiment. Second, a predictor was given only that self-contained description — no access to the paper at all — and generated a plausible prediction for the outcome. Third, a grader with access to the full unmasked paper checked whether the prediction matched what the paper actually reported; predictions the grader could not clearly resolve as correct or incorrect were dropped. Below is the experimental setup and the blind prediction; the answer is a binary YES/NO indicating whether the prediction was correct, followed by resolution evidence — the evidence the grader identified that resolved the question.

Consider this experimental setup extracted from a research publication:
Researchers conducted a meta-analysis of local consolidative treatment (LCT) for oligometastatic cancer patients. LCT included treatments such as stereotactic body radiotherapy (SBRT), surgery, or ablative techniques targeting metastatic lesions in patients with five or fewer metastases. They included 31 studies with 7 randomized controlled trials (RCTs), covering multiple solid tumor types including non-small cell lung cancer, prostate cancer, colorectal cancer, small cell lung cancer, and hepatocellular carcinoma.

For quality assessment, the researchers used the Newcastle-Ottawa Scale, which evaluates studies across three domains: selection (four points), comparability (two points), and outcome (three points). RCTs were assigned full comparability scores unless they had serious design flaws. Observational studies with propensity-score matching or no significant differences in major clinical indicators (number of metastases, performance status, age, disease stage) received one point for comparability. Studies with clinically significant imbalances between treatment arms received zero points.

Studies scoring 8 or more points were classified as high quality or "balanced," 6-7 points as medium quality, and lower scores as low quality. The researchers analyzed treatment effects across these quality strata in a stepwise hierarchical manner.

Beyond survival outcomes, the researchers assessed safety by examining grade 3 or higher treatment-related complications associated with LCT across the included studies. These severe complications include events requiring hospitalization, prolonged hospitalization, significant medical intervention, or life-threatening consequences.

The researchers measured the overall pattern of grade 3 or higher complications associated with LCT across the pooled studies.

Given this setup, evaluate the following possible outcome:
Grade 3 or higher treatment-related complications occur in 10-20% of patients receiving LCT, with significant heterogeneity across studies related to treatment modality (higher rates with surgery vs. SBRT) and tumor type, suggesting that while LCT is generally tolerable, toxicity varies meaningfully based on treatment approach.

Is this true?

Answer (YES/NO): NO